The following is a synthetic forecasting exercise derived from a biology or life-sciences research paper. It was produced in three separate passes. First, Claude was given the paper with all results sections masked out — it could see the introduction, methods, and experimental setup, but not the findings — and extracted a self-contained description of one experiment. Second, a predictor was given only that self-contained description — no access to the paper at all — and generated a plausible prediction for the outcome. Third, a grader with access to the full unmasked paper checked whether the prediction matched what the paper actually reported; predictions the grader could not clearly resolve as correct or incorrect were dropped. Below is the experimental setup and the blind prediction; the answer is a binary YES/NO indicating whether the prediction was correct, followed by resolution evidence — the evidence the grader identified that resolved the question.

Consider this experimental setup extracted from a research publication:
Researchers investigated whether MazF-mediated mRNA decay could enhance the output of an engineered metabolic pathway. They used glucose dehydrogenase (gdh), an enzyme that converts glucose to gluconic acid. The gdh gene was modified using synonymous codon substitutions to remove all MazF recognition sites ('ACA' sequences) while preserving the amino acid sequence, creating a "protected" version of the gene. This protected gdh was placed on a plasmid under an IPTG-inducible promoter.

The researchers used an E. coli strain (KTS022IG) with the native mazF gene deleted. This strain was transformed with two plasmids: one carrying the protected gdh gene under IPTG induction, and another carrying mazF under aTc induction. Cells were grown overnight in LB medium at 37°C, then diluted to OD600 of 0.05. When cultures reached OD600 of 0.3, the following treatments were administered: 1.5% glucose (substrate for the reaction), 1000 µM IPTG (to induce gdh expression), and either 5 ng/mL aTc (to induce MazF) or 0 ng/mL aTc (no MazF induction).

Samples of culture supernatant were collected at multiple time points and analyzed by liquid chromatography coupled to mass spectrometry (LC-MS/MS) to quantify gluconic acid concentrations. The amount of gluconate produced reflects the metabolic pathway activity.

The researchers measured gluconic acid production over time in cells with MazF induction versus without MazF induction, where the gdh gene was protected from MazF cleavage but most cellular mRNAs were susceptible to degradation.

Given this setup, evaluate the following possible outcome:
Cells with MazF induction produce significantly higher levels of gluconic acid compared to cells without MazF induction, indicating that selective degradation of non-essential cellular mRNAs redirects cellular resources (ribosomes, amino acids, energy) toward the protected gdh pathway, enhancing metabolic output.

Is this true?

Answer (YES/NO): YES